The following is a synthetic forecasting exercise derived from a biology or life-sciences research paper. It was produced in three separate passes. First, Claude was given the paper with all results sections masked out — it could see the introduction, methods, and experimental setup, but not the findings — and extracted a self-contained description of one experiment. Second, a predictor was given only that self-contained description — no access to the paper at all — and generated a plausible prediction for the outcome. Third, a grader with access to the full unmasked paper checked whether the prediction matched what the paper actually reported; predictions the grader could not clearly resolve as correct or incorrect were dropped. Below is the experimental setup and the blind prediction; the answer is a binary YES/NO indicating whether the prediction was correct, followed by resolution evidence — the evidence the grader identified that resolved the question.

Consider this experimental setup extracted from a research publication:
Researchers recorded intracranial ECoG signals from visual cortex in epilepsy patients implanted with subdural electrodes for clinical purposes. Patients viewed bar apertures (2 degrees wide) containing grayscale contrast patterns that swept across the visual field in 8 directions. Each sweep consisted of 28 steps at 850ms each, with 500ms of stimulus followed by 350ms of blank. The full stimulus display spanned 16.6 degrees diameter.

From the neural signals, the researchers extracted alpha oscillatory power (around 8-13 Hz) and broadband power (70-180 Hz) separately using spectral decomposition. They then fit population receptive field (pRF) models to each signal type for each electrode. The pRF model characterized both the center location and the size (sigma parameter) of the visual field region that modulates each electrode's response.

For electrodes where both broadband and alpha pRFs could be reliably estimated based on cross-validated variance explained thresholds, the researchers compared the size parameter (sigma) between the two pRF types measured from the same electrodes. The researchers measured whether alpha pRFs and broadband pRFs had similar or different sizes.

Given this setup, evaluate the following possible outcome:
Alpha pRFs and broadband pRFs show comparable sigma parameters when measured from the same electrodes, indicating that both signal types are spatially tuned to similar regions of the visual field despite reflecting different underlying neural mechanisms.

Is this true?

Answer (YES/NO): NO